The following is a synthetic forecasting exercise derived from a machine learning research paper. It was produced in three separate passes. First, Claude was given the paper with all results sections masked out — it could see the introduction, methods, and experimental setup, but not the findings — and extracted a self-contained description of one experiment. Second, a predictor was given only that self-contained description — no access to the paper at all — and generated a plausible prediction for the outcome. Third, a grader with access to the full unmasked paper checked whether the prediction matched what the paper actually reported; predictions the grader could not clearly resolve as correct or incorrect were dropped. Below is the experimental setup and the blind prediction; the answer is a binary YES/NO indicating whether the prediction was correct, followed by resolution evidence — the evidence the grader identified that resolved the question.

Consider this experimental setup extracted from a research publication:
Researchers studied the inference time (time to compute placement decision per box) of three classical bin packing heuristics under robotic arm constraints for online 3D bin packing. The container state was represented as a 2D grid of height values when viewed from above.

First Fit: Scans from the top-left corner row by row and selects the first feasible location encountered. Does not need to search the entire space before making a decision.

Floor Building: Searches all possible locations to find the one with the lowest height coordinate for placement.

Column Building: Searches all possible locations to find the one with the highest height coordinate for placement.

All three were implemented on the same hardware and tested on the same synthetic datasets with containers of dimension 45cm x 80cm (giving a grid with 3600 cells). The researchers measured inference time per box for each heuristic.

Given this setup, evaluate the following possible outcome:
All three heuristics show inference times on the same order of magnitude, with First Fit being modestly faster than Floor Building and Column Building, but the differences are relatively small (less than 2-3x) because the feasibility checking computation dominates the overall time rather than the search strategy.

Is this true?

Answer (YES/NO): NO